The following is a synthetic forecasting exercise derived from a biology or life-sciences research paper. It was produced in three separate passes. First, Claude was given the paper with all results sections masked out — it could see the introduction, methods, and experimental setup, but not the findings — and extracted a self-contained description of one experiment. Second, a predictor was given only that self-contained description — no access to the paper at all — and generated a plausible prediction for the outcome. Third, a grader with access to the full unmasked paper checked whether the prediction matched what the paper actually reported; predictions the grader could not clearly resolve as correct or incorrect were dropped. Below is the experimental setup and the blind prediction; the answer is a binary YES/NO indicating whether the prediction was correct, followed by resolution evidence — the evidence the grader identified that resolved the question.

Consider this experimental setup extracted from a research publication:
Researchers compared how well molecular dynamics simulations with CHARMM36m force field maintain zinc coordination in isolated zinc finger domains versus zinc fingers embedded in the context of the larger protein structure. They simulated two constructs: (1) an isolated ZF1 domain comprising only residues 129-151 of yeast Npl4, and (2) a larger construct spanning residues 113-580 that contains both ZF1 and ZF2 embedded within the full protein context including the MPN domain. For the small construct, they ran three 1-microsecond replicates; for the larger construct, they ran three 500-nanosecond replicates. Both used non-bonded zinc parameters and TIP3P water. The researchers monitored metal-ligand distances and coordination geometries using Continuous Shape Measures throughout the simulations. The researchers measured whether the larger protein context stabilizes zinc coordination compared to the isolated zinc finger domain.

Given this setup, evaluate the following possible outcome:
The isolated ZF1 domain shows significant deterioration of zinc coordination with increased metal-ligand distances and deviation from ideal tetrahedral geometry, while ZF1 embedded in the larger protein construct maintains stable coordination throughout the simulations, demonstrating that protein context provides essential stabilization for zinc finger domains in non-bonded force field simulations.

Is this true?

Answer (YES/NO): YES